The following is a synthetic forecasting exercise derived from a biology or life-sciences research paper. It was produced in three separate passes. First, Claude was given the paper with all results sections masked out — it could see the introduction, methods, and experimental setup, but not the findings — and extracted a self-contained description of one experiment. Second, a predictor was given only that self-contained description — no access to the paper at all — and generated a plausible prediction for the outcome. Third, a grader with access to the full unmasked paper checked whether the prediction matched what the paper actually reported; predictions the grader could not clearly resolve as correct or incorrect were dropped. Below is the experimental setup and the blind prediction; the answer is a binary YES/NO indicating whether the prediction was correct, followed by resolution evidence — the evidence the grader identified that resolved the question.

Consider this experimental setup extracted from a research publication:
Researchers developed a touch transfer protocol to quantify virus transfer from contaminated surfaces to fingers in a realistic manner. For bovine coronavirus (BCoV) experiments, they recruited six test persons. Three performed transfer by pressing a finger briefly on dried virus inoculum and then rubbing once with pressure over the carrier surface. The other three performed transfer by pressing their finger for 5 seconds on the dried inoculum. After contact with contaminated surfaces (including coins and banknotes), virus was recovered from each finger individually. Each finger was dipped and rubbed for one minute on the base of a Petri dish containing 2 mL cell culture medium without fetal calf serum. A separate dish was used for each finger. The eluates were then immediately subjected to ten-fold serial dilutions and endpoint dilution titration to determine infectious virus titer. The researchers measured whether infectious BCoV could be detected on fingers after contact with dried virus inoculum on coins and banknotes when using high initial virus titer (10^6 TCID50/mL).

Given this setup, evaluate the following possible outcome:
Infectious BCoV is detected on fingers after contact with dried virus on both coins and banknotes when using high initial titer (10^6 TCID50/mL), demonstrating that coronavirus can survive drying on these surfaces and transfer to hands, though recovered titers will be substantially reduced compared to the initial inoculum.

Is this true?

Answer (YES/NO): YES